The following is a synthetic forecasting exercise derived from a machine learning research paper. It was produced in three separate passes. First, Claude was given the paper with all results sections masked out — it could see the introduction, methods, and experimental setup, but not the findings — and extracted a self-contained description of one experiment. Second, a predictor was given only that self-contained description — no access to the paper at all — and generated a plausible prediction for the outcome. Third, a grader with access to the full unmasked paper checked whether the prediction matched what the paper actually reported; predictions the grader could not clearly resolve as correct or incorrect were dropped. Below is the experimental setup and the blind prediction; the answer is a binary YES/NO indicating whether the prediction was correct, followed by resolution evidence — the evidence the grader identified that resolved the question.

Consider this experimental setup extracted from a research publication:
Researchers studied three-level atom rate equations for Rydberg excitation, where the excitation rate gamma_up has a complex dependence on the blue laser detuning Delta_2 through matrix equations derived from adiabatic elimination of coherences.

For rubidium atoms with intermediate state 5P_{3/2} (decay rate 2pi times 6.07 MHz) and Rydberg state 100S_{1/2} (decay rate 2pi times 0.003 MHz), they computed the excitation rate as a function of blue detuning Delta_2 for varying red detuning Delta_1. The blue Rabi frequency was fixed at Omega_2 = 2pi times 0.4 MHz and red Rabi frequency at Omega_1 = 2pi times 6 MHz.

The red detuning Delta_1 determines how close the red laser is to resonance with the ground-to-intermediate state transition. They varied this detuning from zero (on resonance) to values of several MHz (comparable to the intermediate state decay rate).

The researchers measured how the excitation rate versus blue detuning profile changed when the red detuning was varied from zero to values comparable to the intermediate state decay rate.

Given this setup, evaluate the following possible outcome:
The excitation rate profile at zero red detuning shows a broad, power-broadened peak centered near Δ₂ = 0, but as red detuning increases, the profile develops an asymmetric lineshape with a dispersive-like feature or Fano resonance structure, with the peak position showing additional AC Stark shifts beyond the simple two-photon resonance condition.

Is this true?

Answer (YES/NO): NO